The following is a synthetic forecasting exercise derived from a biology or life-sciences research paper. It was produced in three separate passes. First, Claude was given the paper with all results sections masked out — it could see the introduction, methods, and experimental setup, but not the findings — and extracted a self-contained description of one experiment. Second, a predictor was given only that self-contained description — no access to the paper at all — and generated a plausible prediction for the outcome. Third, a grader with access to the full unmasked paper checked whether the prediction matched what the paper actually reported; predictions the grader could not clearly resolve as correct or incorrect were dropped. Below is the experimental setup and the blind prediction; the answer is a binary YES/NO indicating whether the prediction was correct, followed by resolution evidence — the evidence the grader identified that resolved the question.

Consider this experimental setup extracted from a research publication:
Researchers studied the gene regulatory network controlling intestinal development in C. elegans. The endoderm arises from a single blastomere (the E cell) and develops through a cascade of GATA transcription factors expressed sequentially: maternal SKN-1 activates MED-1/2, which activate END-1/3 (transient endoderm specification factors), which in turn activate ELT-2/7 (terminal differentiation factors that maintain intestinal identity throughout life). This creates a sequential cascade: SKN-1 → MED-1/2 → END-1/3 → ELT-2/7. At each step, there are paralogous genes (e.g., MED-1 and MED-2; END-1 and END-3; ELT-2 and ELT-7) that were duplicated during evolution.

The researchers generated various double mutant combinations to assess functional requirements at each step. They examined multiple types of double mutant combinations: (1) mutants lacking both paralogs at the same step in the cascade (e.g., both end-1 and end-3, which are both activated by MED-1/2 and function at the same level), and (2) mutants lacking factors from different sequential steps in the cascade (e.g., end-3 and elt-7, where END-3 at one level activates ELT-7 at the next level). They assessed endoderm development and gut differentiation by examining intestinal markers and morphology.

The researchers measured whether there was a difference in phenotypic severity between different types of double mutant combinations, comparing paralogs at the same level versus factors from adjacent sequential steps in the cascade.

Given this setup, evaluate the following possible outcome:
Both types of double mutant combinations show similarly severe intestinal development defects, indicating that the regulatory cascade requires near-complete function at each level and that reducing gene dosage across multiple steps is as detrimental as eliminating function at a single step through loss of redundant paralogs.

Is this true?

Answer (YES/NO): NO